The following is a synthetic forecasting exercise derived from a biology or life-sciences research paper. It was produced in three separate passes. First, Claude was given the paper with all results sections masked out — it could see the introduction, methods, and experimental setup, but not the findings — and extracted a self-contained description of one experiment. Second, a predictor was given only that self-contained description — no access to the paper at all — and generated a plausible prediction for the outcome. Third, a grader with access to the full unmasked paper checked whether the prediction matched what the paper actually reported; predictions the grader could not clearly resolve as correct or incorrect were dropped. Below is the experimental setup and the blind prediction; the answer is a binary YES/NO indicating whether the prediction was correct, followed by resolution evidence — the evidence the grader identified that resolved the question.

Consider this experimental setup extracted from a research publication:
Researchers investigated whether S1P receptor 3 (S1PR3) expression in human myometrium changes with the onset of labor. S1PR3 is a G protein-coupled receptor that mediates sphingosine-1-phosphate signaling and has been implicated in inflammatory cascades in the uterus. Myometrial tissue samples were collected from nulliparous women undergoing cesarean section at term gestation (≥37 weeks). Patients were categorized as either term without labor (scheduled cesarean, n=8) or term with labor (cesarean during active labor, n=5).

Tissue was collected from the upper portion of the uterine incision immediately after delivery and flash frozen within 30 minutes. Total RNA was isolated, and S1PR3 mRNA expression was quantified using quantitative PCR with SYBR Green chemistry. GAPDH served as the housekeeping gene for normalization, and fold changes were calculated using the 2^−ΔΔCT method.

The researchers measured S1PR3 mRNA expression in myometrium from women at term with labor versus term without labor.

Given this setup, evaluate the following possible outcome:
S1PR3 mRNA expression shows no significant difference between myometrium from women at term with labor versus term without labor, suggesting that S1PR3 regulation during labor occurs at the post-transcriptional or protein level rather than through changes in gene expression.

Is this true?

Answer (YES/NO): NO